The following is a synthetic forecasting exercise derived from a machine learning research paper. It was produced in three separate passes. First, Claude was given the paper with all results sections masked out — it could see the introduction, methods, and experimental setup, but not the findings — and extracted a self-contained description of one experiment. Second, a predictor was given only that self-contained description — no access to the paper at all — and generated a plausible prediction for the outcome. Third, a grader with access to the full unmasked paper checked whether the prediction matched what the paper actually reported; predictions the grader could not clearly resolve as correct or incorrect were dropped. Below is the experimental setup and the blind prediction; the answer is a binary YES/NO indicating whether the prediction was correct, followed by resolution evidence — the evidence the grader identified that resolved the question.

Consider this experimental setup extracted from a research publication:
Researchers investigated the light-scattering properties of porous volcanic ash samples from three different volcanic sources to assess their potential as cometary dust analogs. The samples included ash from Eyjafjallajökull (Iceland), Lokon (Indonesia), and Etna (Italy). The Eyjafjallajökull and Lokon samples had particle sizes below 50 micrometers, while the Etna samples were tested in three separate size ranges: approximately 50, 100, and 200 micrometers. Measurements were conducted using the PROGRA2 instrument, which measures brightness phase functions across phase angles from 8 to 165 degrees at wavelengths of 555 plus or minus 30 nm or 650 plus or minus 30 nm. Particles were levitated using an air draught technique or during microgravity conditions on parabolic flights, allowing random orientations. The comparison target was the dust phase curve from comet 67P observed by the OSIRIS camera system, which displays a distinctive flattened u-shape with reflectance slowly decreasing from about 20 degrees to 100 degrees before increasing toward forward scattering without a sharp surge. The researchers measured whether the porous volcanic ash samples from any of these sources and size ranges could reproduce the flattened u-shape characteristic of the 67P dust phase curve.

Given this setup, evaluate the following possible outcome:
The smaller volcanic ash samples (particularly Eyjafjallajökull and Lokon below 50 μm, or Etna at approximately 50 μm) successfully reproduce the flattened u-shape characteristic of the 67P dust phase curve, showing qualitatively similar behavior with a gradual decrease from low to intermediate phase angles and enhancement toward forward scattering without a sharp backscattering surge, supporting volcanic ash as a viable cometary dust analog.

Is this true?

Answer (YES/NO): NO